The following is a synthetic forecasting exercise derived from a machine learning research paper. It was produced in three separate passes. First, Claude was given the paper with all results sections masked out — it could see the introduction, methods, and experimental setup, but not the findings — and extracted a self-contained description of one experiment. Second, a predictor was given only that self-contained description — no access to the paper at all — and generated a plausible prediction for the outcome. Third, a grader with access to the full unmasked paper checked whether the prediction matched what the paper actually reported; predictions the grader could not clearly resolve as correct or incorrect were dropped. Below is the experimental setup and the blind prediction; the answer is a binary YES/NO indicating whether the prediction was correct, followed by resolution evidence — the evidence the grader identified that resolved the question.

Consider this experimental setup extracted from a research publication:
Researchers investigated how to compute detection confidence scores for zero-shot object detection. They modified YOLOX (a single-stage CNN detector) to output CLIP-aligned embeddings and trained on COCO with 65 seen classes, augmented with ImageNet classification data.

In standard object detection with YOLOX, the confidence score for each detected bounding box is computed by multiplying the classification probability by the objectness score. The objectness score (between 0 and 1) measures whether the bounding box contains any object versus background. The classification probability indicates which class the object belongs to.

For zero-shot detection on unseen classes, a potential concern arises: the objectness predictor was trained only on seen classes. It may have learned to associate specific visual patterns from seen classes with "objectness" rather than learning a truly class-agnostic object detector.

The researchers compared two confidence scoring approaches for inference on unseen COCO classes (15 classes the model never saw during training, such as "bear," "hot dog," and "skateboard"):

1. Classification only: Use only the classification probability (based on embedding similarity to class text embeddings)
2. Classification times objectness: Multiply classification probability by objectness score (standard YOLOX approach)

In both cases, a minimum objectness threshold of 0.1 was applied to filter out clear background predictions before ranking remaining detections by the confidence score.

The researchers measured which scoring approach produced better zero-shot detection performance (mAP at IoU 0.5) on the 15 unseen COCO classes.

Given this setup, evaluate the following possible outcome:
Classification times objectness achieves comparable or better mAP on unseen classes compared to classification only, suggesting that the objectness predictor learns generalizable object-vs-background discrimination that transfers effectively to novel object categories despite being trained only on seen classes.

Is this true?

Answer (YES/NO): NO